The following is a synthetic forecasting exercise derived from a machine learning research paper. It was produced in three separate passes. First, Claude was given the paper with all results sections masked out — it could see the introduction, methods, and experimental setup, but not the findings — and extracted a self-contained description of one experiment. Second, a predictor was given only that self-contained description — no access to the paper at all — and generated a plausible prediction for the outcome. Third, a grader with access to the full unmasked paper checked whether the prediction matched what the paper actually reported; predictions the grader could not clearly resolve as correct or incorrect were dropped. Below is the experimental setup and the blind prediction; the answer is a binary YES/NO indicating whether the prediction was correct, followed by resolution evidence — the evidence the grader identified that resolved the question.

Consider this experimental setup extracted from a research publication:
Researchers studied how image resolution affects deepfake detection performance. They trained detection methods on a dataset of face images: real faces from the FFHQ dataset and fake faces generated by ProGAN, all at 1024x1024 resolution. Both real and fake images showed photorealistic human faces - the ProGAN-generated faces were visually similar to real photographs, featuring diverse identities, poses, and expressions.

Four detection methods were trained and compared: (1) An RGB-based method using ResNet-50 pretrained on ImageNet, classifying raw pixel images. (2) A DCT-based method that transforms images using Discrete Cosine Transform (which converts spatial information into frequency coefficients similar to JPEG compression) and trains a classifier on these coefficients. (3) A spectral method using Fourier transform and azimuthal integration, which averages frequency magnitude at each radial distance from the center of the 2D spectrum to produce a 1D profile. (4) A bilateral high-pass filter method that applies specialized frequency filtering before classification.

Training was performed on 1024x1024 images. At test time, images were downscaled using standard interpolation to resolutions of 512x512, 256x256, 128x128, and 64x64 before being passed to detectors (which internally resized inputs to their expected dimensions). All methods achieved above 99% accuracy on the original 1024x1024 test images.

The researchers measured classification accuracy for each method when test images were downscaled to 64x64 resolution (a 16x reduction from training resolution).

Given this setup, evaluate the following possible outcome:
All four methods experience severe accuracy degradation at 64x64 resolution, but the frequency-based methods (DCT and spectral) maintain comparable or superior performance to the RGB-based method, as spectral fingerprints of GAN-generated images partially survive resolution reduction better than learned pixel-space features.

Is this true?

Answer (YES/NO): NO